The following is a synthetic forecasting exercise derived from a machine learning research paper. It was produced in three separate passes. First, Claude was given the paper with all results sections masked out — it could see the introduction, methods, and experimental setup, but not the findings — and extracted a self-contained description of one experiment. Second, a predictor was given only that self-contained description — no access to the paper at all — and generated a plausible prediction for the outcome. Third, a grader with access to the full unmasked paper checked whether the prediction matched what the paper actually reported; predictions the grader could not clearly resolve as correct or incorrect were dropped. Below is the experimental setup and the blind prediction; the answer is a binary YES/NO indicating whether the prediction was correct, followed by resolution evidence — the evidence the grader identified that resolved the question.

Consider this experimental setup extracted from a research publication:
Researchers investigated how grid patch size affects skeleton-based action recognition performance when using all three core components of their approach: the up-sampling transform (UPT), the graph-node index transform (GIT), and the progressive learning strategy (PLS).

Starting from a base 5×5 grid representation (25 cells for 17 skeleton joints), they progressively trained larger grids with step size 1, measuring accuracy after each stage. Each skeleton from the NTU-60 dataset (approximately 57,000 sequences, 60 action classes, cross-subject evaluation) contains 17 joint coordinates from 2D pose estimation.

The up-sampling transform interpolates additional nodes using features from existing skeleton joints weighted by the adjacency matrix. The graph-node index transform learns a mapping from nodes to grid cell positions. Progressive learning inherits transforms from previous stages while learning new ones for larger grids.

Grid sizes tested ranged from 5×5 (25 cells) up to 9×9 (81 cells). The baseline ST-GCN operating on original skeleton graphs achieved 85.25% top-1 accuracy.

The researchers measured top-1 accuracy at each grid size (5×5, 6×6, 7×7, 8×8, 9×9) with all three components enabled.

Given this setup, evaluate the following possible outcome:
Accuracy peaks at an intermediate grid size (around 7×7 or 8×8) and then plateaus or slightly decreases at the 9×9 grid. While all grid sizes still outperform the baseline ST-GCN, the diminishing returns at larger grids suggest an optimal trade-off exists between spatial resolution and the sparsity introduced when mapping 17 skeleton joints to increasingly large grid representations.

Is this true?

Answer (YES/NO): YES